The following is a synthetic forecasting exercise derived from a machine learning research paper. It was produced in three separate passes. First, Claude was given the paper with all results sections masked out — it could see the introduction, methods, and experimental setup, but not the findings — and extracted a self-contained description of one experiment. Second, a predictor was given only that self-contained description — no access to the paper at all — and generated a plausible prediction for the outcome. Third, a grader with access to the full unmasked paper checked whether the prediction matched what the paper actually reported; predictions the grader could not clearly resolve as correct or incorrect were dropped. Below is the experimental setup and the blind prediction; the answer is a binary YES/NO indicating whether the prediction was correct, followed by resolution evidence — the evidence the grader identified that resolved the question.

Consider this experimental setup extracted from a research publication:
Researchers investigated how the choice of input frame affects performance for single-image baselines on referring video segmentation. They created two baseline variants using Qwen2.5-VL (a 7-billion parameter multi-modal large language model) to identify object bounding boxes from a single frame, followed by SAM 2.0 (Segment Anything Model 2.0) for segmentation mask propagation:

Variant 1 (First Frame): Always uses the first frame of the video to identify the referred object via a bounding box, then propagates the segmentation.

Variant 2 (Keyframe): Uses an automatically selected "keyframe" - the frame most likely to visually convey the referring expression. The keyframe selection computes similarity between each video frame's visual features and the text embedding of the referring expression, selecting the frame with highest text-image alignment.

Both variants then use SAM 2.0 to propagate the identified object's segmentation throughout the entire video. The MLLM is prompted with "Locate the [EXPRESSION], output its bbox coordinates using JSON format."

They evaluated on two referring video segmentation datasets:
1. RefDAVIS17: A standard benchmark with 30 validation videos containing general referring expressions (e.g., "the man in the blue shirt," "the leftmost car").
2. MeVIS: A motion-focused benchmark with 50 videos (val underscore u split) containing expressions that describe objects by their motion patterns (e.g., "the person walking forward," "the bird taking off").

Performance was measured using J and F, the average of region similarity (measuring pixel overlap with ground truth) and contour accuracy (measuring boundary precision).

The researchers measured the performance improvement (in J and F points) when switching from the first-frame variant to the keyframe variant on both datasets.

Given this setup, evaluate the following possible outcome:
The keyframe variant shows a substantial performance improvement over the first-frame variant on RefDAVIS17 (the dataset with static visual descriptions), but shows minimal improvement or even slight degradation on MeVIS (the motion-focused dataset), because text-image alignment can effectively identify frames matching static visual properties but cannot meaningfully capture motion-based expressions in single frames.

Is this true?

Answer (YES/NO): NO